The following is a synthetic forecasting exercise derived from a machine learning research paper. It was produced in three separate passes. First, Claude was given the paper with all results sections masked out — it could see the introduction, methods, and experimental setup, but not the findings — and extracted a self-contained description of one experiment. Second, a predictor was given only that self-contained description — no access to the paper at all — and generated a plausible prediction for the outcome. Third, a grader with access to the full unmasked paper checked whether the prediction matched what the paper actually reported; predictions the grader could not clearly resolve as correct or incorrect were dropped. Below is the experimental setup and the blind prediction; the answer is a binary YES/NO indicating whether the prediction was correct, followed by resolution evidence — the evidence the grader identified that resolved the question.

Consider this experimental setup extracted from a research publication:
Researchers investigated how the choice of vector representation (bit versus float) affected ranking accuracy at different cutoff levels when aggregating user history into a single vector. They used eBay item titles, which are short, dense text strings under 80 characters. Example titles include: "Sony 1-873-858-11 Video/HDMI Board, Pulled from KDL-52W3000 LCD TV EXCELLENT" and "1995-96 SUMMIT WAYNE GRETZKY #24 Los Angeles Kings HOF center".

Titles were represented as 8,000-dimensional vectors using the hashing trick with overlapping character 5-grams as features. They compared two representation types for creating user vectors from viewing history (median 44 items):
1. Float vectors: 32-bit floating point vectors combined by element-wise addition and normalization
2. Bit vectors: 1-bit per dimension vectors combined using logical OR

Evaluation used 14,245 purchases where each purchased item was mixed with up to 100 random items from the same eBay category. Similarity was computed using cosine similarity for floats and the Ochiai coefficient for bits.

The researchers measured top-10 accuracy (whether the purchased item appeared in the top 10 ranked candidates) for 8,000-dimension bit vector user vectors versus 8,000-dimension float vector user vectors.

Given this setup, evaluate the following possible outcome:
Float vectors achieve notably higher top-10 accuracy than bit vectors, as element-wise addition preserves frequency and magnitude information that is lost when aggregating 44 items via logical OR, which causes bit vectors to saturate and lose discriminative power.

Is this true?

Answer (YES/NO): NO